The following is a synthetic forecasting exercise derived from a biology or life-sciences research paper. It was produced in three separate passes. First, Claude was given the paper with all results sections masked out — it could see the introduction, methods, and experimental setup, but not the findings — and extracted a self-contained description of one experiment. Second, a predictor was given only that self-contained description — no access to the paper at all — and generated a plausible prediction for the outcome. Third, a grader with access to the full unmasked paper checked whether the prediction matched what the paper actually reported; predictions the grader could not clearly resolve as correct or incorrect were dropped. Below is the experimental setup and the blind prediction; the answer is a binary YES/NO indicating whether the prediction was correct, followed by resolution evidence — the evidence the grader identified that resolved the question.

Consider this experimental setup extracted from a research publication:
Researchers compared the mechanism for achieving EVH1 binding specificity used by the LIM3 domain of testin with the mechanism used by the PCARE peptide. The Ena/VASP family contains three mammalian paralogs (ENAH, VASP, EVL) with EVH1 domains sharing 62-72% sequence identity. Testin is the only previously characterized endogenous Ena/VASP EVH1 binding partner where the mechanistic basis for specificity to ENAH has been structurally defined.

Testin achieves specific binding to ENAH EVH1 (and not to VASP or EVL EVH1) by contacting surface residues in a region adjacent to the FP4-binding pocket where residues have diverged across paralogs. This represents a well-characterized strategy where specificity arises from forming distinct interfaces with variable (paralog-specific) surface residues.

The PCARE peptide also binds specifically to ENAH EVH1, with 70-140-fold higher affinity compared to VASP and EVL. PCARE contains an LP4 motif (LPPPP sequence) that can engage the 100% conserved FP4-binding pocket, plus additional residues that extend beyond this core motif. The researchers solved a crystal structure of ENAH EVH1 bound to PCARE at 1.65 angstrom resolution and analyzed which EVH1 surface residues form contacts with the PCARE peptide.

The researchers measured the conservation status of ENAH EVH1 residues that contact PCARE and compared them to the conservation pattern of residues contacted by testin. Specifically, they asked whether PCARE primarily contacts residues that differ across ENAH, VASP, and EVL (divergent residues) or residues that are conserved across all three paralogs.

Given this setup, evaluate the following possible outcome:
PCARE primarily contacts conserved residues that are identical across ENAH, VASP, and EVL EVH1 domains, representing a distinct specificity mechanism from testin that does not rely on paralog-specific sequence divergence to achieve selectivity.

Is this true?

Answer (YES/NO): YES